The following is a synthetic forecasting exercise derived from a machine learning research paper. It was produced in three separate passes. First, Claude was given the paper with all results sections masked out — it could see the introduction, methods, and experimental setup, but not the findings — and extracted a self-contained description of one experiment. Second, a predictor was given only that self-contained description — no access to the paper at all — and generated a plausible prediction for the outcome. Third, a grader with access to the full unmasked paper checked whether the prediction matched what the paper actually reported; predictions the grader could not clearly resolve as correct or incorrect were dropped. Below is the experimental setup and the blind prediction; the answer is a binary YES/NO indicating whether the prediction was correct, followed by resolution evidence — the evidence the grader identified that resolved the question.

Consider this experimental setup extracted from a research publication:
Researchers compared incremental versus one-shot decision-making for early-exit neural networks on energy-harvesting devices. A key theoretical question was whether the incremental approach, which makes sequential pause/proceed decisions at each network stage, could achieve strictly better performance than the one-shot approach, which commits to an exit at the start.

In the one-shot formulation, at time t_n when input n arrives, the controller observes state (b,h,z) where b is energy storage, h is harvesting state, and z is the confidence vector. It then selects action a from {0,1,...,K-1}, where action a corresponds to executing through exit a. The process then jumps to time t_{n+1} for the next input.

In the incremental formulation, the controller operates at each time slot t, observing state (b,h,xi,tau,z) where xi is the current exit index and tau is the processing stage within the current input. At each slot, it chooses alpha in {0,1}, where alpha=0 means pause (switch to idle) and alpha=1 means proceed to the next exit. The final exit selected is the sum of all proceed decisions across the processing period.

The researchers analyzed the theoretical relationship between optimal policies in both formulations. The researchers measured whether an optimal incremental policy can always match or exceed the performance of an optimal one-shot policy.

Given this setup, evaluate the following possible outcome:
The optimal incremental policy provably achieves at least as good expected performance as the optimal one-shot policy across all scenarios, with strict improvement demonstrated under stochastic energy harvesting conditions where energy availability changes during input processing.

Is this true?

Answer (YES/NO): YES